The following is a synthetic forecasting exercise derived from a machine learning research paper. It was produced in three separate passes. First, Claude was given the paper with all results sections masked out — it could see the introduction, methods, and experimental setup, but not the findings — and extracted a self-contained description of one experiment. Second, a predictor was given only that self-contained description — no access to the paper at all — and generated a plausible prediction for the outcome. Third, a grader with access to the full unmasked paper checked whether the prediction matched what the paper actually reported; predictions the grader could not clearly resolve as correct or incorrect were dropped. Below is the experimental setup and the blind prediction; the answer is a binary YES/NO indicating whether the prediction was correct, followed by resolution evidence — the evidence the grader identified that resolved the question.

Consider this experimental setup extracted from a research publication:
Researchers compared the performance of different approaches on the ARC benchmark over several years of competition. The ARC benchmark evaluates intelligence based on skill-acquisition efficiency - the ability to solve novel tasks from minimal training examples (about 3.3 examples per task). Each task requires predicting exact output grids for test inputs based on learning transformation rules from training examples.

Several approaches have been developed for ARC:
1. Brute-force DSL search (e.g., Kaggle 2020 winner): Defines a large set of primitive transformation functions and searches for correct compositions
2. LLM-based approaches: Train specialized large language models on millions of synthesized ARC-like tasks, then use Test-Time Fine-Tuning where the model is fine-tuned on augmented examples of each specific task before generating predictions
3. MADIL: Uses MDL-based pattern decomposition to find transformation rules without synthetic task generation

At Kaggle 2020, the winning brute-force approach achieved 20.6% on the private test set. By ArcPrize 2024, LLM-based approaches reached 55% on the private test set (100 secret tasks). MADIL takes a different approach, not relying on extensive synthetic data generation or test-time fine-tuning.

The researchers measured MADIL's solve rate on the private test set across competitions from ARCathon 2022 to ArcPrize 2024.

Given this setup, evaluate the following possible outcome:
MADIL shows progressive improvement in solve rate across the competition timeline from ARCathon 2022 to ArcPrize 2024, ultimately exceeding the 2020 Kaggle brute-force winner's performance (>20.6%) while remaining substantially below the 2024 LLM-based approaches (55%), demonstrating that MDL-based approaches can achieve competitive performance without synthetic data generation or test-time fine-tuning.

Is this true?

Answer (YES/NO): NO